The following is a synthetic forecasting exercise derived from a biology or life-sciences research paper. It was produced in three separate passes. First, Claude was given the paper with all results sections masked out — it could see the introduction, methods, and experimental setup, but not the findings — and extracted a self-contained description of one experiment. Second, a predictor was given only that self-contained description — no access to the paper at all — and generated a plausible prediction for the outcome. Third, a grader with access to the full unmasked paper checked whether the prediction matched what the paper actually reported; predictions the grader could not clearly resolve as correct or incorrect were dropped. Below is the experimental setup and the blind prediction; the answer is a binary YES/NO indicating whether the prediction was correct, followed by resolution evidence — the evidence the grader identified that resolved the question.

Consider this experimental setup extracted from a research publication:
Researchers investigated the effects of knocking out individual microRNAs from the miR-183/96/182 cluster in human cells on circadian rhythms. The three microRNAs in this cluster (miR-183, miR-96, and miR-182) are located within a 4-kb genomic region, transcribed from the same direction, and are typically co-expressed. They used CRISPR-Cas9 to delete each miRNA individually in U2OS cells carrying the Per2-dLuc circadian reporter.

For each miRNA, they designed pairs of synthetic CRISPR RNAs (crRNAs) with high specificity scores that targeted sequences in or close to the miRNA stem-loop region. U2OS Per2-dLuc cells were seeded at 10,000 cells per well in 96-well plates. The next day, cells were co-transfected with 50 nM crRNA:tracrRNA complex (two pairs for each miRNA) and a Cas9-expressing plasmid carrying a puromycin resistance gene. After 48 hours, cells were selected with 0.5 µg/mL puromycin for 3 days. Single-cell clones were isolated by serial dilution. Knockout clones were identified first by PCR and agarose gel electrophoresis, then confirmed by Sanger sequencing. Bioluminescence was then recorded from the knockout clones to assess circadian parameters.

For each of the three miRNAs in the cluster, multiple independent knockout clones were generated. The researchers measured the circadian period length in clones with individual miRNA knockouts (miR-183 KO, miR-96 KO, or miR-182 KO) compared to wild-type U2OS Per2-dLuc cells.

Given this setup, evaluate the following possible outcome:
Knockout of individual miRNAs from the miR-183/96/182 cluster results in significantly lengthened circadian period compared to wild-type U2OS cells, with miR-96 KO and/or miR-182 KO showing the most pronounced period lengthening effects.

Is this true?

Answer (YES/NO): NO